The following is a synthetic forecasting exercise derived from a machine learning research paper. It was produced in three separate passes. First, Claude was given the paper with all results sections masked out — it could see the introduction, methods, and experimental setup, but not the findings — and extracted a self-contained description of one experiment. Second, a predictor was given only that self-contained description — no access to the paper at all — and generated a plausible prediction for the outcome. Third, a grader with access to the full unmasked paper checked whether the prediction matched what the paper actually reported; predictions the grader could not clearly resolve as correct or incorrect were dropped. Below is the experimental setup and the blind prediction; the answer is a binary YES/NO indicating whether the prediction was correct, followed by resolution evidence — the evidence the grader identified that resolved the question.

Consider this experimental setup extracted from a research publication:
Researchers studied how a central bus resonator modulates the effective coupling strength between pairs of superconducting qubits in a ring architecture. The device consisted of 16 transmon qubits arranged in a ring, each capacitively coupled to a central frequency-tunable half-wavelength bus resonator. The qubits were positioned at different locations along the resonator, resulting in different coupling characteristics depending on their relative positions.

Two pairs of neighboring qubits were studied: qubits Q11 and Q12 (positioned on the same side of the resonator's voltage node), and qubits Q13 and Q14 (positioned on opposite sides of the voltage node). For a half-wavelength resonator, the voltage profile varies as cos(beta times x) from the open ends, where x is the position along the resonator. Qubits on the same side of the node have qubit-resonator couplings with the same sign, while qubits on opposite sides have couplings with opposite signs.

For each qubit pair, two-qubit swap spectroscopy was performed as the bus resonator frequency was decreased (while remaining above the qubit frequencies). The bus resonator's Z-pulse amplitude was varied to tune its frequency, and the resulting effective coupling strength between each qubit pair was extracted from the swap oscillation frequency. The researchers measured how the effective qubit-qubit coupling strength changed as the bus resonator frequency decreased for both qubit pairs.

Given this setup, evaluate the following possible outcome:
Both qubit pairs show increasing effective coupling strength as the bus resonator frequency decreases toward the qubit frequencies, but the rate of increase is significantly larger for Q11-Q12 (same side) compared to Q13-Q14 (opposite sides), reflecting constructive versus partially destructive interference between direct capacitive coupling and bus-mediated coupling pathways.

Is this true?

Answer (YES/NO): NO